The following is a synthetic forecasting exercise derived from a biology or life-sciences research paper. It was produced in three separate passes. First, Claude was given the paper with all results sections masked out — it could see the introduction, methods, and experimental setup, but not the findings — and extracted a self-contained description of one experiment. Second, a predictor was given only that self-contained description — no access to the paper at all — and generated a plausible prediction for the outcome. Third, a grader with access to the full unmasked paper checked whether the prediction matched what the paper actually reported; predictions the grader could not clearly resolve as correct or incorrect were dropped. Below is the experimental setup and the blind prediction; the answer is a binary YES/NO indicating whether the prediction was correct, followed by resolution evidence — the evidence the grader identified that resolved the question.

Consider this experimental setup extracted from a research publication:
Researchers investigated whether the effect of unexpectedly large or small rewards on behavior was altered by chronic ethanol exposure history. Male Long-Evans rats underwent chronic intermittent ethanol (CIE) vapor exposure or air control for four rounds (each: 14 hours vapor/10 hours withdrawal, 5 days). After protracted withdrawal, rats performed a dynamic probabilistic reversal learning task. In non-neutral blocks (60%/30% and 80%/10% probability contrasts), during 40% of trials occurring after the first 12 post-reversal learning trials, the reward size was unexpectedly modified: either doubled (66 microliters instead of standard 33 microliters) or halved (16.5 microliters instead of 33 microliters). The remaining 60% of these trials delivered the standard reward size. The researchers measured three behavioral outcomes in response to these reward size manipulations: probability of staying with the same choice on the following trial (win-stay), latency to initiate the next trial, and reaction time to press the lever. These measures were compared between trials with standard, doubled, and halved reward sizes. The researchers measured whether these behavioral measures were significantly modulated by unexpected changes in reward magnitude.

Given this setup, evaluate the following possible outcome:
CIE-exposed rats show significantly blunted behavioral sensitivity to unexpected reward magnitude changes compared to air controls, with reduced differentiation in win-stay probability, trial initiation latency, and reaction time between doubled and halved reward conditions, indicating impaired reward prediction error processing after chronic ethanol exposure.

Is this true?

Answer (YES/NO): NO